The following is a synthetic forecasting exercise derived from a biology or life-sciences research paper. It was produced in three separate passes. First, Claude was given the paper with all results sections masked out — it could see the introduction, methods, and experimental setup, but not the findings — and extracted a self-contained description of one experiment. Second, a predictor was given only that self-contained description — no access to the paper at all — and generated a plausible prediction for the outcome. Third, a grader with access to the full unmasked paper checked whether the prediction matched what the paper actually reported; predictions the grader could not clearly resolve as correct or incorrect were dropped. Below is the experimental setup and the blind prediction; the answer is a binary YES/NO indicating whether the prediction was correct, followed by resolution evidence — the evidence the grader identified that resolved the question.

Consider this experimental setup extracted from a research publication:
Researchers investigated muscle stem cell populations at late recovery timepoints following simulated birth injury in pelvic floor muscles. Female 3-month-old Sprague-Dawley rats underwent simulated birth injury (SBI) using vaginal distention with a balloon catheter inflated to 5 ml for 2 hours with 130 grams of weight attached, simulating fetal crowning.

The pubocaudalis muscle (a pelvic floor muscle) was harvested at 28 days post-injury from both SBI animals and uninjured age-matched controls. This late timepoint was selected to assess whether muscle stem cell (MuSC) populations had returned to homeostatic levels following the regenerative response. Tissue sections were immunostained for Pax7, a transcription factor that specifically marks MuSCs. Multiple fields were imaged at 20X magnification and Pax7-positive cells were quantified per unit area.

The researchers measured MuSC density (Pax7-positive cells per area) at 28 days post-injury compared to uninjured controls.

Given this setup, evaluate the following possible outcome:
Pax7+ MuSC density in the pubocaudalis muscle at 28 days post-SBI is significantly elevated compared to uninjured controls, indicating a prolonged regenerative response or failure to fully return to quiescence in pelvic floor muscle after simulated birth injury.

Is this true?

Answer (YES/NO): NO